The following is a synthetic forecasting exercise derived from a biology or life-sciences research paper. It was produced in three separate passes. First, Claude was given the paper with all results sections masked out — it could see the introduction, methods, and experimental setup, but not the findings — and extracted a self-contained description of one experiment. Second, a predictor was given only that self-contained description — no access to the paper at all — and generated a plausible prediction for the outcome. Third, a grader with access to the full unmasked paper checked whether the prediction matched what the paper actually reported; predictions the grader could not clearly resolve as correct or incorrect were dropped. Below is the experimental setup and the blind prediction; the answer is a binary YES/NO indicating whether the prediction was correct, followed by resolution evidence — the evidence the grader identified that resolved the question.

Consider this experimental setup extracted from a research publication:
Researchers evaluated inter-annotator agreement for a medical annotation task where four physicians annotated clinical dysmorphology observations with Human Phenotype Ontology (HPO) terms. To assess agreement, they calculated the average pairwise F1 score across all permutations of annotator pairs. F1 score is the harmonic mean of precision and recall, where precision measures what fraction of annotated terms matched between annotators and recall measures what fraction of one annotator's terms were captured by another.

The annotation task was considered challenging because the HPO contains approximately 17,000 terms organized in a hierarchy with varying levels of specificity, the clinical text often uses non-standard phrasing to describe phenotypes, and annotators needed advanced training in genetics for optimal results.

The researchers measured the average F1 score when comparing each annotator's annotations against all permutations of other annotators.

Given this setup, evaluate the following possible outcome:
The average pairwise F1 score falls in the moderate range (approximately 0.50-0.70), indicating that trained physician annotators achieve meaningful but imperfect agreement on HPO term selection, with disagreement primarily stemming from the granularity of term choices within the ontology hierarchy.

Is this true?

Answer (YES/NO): NO